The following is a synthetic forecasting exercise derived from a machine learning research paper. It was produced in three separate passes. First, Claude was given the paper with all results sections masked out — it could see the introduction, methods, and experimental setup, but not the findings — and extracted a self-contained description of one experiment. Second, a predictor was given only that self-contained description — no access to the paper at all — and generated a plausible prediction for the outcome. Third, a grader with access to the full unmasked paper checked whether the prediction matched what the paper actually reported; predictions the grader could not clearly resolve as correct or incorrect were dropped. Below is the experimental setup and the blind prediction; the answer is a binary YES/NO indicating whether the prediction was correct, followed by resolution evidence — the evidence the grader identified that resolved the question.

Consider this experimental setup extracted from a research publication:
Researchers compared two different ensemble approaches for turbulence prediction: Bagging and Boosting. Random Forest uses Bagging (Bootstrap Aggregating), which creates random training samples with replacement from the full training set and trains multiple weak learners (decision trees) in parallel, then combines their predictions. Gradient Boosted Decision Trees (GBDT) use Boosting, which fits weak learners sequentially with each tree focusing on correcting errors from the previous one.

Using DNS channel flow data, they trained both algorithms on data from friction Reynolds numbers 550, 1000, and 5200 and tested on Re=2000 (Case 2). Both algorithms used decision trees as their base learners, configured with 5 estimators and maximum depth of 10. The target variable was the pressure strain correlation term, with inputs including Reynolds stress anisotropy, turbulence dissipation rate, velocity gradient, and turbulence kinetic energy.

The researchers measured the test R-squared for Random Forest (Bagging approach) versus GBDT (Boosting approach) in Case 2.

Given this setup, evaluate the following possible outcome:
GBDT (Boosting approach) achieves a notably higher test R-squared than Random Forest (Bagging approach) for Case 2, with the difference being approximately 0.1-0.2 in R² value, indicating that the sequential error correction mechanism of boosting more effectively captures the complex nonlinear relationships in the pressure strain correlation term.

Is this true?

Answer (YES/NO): NO